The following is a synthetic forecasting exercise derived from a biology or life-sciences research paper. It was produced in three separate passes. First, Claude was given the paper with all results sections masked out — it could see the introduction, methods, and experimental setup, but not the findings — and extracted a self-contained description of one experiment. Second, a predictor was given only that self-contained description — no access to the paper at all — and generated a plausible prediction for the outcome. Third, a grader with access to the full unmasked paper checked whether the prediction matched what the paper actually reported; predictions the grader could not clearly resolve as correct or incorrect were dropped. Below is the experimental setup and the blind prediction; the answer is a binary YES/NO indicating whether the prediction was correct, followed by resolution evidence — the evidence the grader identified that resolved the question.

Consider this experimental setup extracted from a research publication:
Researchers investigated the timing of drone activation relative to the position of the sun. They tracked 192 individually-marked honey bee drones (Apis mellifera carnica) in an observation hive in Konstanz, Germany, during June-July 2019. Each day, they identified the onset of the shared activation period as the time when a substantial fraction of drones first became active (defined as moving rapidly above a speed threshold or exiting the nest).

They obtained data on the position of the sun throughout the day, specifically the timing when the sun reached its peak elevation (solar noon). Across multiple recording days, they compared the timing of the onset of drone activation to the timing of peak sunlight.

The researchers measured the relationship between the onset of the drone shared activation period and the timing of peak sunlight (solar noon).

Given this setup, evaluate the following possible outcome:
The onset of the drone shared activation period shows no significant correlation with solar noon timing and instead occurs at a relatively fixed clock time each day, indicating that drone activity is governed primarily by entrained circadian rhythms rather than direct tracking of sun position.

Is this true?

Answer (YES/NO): NO